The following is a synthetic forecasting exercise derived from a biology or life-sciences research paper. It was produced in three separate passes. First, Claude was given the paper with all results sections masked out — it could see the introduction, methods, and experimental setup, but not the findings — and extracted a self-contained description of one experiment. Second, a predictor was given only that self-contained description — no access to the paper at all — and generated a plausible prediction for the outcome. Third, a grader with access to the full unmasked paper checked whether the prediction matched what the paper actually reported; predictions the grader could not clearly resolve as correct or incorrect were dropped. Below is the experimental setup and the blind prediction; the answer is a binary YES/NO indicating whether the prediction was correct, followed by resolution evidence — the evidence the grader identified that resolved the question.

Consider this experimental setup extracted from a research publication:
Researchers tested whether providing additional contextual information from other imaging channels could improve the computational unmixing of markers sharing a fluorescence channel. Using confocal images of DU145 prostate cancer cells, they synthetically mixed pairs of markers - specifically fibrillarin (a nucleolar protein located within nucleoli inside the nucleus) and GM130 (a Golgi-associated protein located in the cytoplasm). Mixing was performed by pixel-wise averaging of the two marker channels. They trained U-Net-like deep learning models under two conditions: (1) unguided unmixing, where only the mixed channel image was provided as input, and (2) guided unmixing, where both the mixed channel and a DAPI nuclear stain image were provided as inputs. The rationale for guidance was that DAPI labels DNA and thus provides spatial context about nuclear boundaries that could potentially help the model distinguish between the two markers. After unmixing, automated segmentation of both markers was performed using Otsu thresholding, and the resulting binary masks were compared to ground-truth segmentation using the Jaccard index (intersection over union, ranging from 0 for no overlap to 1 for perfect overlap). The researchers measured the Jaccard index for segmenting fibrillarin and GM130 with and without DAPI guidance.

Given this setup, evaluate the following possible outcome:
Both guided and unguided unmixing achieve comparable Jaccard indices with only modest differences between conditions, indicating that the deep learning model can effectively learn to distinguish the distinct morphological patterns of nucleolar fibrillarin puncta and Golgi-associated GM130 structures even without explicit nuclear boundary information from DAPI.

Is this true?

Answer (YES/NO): NO